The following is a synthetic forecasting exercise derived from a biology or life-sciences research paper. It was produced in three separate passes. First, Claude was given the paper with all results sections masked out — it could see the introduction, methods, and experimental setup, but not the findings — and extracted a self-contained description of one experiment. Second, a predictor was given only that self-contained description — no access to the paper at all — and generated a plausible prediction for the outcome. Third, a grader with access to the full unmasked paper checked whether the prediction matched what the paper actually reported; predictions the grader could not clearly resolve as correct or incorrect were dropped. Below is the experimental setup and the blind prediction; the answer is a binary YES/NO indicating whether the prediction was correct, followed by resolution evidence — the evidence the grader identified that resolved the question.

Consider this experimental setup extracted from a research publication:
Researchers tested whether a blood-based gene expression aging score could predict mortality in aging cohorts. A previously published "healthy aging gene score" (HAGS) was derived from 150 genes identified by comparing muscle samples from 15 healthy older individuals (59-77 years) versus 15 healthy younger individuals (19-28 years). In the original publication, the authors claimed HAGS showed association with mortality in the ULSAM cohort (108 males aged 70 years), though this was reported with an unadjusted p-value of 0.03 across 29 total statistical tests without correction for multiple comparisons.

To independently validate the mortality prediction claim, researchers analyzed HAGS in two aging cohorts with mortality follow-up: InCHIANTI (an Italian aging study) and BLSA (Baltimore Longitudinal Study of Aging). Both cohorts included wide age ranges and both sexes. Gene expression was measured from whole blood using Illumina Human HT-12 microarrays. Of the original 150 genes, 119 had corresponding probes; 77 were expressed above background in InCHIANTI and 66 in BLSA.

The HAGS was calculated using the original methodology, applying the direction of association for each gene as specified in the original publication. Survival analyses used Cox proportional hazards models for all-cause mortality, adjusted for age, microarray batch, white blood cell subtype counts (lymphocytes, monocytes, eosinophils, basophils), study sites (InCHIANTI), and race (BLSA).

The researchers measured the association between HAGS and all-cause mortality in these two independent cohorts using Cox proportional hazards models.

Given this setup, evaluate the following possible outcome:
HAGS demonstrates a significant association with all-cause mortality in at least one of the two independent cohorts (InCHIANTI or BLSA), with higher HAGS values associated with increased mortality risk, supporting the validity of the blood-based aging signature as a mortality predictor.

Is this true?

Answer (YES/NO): NO